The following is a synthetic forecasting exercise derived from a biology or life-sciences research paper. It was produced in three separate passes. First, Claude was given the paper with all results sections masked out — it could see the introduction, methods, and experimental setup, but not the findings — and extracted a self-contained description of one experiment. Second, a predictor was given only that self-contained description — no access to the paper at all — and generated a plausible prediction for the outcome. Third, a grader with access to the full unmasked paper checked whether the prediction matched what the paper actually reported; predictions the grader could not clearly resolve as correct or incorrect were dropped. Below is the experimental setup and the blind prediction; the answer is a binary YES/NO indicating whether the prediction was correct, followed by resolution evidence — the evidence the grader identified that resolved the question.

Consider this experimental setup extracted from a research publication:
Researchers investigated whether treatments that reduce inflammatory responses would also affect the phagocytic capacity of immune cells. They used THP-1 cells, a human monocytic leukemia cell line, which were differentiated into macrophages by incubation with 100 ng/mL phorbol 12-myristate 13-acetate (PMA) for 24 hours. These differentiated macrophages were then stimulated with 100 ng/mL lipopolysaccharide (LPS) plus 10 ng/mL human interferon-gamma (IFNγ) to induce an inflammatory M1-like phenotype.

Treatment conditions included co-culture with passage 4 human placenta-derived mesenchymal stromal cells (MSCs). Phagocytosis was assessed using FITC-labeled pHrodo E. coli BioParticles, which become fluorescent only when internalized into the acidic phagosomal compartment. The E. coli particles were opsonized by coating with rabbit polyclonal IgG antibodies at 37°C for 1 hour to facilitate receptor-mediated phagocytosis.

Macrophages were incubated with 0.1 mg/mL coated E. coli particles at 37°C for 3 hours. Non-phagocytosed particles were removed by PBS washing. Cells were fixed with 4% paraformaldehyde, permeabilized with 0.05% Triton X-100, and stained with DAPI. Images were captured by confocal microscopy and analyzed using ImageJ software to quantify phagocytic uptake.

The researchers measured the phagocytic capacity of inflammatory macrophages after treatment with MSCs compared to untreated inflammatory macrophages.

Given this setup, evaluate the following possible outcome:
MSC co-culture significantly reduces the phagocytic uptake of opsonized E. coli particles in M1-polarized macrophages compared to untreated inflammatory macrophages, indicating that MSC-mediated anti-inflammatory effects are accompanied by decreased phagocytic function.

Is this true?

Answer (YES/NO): NO